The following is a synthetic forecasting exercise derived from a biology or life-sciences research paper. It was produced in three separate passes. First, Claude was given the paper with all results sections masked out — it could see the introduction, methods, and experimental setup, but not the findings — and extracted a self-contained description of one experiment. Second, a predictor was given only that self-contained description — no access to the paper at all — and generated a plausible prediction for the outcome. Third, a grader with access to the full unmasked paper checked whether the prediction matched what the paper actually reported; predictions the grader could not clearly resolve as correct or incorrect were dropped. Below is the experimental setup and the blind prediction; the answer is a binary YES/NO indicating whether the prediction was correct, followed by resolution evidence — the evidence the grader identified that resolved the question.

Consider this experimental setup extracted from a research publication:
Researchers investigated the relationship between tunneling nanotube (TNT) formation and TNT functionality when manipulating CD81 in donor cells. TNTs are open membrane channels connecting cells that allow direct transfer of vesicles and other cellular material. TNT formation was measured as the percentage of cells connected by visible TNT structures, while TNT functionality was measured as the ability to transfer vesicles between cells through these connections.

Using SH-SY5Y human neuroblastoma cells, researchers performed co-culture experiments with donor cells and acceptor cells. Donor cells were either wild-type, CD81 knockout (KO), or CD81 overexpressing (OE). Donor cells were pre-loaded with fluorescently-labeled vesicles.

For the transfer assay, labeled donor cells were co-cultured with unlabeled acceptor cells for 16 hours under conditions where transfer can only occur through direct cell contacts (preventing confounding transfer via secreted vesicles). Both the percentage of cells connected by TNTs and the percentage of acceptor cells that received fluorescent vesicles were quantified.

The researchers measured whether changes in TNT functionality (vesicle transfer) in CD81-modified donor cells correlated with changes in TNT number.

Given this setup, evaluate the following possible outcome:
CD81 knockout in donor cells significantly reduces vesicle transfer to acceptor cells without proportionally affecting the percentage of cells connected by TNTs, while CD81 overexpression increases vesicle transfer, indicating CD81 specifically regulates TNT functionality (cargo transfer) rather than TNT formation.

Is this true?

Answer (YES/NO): YES